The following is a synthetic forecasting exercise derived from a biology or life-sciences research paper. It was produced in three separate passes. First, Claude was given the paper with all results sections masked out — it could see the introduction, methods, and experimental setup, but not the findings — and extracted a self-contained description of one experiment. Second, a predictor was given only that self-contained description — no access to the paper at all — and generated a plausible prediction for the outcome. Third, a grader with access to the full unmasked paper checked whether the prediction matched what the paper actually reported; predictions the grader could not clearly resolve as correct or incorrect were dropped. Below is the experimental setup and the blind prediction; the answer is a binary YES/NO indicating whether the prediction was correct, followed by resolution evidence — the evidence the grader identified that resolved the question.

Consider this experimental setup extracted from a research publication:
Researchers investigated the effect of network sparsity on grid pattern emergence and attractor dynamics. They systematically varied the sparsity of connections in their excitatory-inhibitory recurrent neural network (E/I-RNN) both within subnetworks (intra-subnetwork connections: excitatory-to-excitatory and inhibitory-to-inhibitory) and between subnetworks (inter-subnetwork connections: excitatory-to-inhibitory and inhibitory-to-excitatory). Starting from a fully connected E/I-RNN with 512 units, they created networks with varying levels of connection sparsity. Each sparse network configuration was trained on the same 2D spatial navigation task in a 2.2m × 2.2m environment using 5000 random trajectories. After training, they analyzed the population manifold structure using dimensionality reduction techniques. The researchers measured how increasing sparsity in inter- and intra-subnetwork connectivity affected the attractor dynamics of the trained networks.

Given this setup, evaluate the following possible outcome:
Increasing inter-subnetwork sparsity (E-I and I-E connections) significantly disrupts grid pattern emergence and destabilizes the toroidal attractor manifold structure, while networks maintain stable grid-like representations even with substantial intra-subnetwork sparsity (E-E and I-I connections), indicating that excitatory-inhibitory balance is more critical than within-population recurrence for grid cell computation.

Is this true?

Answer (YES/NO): NO